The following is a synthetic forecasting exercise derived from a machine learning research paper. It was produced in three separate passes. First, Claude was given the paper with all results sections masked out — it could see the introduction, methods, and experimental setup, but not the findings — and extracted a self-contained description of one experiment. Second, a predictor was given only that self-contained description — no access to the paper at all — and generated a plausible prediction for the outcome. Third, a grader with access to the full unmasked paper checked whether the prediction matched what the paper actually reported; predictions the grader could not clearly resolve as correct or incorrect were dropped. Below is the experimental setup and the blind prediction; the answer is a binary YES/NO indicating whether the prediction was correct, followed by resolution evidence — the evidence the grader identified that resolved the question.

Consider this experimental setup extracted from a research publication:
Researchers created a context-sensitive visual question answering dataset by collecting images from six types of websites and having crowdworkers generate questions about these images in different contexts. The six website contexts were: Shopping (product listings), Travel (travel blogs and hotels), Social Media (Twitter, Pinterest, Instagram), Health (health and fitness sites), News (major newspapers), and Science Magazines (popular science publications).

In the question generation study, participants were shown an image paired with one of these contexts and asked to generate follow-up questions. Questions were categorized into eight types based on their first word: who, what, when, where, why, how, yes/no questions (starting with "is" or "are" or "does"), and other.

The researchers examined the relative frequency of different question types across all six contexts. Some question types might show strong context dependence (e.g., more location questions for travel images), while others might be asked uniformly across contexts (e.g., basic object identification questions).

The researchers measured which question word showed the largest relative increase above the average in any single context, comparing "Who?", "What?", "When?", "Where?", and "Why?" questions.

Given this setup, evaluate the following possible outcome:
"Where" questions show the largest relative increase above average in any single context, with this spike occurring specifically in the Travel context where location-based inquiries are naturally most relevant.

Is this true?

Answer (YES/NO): NO